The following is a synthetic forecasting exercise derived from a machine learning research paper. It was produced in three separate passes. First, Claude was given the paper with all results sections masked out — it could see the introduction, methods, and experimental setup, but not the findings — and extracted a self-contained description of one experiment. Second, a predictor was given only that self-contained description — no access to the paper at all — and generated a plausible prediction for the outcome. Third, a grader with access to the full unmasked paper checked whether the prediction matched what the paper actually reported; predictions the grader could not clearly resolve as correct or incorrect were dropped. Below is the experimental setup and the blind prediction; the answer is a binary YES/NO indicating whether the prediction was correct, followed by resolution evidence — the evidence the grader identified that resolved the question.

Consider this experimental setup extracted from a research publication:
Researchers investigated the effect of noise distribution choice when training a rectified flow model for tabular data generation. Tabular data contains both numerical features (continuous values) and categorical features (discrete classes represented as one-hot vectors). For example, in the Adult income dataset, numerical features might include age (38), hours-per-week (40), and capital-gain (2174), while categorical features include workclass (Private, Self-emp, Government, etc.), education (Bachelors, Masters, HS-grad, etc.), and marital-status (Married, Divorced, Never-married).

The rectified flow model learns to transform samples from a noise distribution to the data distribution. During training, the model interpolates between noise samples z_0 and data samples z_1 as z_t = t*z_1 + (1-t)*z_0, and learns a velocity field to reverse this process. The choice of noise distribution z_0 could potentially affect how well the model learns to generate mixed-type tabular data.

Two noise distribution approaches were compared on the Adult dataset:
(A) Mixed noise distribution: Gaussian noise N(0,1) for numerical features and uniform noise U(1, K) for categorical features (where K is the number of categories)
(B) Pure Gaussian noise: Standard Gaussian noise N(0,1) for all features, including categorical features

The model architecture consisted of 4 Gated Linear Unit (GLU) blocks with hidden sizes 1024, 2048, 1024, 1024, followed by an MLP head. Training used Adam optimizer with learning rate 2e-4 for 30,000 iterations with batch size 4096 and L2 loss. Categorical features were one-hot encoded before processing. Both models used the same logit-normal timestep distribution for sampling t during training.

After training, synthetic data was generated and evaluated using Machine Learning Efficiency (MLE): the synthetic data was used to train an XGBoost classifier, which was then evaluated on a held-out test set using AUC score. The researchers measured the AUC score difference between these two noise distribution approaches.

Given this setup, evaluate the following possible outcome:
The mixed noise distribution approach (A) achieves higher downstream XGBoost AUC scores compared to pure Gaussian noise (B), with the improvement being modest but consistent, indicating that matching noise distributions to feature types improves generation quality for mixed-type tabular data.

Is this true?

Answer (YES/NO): YES